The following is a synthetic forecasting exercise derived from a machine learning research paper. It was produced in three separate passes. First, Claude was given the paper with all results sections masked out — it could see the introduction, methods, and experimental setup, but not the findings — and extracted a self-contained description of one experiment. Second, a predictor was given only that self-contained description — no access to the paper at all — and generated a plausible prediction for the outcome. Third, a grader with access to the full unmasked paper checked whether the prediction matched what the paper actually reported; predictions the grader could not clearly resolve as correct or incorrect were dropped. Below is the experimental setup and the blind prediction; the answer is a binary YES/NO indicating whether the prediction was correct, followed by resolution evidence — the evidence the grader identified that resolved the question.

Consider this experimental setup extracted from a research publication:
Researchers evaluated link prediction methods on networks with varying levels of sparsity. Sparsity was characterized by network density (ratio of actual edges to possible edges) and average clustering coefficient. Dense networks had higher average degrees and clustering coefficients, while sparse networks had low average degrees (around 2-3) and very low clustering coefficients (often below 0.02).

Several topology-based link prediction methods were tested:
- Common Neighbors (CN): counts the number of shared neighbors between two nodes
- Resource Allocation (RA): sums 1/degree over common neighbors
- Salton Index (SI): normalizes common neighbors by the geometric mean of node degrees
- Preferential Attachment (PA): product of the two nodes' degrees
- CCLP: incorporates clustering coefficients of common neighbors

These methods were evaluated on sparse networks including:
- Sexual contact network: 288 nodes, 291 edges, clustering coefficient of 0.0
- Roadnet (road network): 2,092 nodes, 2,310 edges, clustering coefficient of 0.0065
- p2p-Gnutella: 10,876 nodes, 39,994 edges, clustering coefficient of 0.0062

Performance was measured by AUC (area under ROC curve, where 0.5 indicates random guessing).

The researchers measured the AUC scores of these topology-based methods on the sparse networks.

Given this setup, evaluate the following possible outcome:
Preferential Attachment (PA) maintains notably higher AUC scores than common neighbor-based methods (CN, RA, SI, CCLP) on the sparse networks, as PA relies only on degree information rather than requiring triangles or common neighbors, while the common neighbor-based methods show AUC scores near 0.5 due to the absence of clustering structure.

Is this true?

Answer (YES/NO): NO